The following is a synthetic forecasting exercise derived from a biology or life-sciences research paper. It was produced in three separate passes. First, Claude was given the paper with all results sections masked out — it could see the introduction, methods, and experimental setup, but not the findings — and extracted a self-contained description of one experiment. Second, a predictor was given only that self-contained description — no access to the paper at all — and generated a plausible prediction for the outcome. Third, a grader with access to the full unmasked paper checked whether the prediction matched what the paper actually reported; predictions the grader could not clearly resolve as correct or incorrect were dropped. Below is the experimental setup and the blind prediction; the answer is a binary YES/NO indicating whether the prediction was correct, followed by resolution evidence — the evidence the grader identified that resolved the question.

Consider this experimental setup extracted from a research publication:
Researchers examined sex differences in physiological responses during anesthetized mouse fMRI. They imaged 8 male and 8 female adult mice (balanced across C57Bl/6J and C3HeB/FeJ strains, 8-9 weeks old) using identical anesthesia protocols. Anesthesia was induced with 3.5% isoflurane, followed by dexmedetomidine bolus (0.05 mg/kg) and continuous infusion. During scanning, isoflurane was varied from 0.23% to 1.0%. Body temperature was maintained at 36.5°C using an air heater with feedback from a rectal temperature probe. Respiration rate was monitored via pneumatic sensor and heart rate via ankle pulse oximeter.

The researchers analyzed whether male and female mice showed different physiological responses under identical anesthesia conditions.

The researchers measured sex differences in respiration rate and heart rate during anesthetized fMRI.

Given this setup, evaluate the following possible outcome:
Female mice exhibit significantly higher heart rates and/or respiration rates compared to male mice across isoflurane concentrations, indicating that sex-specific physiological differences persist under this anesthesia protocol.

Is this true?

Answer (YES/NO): NO